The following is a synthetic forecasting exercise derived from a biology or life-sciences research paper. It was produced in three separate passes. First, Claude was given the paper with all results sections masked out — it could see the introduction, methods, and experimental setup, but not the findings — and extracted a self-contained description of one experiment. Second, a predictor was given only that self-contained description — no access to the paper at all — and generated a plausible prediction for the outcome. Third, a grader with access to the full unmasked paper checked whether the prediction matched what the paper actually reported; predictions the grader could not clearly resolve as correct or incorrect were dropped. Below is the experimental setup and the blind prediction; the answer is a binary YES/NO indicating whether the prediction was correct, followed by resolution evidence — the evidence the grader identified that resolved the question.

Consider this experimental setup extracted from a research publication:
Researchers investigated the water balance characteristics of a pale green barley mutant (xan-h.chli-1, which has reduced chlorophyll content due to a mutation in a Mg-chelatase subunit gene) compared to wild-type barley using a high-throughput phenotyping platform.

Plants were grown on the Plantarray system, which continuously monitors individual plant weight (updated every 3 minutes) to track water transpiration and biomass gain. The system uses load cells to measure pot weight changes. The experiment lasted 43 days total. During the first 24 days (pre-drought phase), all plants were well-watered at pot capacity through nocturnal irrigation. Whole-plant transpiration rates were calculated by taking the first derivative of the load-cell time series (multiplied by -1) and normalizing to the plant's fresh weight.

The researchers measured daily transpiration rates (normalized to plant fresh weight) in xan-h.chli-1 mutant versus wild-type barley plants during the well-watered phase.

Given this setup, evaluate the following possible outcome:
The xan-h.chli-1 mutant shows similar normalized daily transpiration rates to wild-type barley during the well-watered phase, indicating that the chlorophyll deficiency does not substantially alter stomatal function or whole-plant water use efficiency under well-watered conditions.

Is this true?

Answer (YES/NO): NO